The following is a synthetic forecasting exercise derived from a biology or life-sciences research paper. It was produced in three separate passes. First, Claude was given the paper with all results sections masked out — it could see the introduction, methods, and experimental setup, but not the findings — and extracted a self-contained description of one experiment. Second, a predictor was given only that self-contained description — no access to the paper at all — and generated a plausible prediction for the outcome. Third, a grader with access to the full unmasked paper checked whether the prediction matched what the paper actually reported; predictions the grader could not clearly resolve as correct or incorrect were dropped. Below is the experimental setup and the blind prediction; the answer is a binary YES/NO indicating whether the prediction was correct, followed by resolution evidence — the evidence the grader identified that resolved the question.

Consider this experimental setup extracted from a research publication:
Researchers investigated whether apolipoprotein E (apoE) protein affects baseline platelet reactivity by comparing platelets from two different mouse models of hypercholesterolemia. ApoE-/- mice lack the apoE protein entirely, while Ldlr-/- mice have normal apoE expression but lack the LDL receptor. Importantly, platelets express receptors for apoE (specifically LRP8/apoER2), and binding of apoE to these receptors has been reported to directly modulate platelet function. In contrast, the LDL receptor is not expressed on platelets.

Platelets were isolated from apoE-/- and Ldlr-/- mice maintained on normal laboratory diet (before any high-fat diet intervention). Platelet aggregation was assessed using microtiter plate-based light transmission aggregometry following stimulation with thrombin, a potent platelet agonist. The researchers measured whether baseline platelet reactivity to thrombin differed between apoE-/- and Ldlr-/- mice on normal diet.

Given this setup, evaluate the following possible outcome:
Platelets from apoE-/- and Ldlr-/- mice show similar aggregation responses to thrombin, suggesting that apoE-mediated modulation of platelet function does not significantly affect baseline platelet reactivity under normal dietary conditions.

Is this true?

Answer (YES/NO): YES